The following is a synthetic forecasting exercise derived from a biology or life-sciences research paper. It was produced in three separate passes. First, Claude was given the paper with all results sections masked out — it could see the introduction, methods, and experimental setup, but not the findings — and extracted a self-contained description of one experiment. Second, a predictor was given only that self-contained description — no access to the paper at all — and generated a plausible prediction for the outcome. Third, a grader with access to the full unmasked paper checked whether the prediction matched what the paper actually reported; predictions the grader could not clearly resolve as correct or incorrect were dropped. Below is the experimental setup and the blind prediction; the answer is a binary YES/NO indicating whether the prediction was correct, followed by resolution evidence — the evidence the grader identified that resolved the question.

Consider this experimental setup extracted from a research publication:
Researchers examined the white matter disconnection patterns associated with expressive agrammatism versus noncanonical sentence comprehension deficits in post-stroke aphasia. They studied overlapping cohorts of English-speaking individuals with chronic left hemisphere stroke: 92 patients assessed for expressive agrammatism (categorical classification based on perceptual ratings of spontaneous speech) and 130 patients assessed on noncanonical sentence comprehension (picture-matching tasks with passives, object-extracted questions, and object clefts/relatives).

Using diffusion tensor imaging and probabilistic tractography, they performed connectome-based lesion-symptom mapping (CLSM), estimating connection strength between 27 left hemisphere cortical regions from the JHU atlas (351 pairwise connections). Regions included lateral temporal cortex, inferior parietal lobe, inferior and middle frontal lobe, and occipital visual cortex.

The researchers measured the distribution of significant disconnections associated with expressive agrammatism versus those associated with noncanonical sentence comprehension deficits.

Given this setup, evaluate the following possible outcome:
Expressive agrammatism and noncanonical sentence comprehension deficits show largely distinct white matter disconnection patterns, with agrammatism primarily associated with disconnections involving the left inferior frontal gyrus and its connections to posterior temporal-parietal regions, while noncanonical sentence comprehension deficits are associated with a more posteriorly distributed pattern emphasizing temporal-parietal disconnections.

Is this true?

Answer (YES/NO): NO